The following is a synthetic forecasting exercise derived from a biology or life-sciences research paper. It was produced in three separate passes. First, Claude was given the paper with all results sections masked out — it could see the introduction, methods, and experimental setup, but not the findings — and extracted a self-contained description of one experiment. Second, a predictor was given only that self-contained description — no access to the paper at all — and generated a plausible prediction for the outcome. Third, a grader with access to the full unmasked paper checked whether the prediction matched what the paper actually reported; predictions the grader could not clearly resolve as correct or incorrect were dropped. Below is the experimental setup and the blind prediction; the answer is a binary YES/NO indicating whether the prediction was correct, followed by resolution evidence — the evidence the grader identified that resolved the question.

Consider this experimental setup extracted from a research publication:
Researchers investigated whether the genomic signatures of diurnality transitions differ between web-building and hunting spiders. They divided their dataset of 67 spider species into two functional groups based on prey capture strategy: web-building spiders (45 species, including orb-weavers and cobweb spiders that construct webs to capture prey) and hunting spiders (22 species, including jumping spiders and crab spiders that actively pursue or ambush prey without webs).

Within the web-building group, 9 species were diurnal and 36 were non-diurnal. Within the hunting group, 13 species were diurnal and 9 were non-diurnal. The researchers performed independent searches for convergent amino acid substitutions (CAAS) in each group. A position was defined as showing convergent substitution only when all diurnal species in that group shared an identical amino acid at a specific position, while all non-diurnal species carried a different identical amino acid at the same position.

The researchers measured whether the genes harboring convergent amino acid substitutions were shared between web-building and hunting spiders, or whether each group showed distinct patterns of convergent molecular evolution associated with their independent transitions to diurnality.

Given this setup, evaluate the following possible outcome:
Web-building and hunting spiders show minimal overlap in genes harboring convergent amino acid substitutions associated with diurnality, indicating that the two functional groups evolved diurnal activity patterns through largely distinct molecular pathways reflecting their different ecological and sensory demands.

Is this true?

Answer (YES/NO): YES